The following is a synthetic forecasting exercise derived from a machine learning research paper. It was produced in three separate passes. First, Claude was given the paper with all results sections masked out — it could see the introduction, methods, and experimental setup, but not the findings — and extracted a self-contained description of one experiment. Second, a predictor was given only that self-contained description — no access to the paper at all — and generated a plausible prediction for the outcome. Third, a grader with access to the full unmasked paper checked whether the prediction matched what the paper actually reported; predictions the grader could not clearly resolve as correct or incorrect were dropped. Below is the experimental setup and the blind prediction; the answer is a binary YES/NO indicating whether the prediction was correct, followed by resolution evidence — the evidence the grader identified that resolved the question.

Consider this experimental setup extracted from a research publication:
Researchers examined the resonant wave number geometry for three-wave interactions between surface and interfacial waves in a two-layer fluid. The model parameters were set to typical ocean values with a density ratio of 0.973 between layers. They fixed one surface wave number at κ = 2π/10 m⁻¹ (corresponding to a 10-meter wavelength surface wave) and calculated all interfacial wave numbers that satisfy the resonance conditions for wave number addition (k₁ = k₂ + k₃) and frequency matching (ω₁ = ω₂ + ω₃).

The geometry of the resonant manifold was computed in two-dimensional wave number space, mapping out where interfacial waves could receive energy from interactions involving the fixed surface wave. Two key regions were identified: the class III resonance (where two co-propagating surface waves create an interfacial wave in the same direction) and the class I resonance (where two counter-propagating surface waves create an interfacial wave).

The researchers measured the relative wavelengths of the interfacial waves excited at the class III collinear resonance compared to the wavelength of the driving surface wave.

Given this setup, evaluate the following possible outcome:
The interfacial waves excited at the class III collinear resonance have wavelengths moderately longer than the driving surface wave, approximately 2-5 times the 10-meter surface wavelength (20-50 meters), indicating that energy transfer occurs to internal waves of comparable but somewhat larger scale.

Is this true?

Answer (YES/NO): NO